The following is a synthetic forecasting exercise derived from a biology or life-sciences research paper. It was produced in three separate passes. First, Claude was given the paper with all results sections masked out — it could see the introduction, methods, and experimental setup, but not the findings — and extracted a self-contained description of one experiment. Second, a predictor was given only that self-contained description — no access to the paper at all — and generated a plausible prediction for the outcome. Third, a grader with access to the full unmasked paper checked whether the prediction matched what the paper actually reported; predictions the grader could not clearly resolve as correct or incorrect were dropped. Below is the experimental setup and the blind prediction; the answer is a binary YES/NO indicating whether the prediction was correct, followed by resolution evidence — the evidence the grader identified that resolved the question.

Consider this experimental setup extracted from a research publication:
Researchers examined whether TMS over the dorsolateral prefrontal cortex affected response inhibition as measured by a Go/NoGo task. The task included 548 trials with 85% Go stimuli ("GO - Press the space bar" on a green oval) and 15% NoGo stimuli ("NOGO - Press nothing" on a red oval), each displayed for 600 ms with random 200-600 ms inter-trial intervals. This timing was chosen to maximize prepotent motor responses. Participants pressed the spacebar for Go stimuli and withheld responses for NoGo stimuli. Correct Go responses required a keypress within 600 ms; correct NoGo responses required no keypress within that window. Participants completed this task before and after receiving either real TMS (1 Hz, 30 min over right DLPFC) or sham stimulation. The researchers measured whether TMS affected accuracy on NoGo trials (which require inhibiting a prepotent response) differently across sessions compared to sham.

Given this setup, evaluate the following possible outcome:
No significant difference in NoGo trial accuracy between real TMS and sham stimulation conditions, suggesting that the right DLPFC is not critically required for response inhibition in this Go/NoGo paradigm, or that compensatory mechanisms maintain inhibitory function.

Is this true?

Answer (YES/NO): YES